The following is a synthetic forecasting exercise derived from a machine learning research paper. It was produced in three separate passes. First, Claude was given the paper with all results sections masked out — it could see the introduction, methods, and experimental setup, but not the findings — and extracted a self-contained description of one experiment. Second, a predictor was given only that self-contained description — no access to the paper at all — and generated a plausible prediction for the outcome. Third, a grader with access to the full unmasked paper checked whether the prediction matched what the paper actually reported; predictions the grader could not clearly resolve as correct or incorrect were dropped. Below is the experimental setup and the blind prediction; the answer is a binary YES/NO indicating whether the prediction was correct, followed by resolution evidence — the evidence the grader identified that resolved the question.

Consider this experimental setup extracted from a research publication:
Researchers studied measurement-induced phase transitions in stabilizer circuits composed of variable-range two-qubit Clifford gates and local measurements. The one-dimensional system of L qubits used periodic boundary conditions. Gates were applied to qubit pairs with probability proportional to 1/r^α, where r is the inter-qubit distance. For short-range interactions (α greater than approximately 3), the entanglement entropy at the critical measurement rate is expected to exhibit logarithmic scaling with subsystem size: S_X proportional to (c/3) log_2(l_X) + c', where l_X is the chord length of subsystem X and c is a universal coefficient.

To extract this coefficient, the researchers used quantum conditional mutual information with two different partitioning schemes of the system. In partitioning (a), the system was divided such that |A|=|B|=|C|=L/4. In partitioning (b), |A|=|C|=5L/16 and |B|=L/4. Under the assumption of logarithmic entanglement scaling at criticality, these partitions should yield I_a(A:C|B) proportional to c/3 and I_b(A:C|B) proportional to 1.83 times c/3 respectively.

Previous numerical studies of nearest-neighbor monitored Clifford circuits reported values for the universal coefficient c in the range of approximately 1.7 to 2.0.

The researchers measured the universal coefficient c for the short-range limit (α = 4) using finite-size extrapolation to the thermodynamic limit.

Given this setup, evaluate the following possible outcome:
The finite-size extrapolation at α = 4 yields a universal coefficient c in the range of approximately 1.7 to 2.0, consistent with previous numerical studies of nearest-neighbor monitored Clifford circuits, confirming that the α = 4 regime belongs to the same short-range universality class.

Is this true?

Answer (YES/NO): NO